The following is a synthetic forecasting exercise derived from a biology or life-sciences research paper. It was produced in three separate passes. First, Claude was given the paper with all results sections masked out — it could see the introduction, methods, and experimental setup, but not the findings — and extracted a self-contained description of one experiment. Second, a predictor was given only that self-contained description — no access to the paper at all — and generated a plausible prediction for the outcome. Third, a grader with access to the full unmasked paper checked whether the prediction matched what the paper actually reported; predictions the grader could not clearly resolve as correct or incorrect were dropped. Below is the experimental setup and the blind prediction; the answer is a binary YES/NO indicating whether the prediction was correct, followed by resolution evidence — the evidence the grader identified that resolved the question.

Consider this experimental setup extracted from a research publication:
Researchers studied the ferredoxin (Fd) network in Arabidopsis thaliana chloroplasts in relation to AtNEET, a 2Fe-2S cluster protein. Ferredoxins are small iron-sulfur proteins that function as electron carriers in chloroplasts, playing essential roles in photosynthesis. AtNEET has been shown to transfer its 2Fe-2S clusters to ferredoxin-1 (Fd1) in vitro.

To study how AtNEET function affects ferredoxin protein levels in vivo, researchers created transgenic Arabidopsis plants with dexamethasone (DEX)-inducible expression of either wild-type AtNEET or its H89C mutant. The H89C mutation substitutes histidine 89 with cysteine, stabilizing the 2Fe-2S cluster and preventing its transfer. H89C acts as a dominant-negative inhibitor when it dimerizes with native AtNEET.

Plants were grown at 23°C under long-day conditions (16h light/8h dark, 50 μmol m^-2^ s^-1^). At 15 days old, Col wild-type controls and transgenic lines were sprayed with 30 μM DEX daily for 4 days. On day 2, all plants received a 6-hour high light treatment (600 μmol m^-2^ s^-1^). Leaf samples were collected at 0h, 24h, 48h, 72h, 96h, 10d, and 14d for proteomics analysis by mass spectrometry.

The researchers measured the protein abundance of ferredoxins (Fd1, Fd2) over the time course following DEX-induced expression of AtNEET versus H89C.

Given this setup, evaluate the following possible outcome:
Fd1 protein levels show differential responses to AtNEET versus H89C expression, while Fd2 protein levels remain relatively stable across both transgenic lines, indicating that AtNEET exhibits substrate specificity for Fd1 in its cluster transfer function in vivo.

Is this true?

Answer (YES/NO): NO